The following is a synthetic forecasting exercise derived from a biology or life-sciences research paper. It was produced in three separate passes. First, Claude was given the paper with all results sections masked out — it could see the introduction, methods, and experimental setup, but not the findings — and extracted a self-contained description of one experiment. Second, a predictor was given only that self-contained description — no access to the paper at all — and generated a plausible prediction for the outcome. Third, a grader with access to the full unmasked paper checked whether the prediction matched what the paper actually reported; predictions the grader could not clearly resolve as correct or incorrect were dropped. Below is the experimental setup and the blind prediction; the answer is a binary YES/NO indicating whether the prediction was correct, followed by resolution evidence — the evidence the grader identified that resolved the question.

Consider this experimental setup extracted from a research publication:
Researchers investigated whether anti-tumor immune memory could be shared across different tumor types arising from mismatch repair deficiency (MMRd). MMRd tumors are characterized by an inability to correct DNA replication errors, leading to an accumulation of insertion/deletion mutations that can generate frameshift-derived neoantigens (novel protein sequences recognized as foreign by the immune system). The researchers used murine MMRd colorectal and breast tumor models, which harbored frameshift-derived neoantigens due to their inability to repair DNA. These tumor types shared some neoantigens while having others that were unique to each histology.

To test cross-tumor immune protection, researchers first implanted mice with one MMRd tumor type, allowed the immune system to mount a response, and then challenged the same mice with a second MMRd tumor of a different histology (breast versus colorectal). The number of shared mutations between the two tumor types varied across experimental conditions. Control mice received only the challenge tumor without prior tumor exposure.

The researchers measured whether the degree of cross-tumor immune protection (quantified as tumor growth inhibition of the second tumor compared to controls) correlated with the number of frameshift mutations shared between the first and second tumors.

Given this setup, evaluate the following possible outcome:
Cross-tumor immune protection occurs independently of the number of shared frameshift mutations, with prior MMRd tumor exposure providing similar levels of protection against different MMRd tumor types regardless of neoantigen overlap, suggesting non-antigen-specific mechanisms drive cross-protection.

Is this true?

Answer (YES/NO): NO